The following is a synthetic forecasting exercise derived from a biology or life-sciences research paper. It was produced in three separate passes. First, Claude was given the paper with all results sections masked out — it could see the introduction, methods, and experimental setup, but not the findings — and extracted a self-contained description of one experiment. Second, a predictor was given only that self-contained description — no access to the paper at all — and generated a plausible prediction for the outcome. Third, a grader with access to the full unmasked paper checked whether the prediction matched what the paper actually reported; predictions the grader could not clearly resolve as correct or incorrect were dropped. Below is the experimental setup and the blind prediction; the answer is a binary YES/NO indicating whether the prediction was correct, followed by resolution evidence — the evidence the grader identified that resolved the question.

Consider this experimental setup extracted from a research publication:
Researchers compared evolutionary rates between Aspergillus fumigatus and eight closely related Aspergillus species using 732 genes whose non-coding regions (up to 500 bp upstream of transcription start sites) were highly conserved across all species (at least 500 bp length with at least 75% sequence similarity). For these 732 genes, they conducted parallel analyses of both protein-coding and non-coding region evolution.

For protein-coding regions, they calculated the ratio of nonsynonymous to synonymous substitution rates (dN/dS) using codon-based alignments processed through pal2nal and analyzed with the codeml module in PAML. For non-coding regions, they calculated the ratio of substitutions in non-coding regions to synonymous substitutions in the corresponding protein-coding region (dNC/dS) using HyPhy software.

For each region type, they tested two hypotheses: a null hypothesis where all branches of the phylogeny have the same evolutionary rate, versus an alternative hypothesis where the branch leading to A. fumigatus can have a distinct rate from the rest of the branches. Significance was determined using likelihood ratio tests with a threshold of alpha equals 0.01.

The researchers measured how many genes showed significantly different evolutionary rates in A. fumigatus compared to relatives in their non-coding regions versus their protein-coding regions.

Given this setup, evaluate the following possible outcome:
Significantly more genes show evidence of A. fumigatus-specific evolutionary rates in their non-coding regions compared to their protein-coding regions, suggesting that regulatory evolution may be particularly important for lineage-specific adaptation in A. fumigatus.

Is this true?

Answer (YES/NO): YES